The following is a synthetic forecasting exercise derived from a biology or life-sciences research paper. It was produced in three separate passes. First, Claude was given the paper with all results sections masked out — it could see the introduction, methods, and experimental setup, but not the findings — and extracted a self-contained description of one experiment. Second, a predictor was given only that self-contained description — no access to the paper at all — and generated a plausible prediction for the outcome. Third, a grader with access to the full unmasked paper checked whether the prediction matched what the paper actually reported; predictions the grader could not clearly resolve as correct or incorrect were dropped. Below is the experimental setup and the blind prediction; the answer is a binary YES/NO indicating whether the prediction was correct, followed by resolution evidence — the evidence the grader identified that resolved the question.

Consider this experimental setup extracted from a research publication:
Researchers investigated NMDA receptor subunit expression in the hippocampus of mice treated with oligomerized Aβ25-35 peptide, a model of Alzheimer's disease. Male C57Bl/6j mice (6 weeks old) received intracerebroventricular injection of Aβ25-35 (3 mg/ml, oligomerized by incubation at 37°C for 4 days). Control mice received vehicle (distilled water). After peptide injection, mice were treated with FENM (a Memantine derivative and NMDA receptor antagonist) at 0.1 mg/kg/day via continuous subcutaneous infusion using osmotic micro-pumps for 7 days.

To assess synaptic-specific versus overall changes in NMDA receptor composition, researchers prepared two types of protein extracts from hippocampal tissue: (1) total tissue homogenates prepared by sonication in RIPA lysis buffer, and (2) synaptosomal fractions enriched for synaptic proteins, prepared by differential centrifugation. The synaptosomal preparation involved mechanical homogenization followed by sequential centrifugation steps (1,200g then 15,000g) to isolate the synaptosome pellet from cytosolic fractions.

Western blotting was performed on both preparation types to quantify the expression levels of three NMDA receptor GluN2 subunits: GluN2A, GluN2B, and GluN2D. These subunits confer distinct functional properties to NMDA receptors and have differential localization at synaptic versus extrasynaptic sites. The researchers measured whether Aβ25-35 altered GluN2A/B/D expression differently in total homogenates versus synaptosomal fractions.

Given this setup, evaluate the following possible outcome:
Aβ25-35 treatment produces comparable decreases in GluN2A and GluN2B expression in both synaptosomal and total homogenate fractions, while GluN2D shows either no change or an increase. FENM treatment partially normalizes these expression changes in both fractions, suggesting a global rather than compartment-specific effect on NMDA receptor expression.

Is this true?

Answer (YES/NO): NO